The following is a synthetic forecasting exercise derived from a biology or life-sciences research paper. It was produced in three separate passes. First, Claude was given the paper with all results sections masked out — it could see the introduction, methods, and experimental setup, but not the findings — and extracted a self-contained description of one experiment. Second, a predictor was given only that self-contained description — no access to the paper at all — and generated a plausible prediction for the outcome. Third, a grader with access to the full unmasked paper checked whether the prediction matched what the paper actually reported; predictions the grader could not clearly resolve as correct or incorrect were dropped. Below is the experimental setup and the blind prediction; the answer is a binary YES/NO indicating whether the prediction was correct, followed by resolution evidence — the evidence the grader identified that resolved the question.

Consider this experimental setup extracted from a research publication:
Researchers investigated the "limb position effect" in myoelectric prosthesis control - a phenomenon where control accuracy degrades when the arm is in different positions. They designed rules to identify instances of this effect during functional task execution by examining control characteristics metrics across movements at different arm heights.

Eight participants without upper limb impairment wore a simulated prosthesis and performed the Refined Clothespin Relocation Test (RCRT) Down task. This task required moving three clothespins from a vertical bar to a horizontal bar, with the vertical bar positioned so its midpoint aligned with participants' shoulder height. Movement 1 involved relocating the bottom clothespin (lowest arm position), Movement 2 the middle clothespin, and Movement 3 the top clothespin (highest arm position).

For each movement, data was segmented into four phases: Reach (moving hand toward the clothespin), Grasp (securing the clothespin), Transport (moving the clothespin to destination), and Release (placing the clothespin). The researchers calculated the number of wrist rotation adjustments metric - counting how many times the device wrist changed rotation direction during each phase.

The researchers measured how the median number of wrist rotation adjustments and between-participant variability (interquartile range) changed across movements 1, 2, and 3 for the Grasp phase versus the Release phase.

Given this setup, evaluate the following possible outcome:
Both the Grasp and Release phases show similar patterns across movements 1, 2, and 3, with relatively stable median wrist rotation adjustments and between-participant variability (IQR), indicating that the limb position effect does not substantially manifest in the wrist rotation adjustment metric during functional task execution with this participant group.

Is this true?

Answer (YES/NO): NO